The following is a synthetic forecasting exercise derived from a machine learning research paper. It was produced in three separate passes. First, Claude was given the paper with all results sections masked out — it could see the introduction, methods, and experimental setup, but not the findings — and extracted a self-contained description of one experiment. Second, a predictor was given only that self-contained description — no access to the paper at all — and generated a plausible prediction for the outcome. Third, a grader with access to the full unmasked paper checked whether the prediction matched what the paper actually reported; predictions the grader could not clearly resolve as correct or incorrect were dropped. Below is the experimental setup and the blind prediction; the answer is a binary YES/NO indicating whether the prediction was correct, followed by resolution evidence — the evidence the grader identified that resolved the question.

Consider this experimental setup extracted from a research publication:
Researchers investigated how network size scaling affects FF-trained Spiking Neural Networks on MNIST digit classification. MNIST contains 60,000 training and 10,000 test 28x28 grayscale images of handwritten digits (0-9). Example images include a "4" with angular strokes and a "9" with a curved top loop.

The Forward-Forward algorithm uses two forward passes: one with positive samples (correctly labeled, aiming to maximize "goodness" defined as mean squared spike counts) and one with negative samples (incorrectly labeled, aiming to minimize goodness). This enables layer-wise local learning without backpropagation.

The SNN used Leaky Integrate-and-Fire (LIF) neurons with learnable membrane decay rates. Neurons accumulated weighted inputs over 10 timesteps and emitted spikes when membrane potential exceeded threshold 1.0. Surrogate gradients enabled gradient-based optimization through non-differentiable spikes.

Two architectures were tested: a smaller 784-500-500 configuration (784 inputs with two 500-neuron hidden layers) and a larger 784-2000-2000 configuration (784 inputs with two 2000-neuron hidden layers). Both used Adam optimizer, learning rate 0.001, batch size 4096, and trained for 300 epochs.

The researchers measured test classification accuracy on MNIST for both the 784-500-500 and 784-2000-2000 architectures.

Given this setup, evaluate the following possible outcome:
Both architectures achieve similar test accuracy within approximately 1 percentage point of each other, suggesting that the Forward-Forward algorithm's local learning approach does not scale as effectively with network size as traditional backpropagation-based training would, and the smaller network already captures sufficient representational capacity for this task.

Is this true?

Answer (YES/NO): YES